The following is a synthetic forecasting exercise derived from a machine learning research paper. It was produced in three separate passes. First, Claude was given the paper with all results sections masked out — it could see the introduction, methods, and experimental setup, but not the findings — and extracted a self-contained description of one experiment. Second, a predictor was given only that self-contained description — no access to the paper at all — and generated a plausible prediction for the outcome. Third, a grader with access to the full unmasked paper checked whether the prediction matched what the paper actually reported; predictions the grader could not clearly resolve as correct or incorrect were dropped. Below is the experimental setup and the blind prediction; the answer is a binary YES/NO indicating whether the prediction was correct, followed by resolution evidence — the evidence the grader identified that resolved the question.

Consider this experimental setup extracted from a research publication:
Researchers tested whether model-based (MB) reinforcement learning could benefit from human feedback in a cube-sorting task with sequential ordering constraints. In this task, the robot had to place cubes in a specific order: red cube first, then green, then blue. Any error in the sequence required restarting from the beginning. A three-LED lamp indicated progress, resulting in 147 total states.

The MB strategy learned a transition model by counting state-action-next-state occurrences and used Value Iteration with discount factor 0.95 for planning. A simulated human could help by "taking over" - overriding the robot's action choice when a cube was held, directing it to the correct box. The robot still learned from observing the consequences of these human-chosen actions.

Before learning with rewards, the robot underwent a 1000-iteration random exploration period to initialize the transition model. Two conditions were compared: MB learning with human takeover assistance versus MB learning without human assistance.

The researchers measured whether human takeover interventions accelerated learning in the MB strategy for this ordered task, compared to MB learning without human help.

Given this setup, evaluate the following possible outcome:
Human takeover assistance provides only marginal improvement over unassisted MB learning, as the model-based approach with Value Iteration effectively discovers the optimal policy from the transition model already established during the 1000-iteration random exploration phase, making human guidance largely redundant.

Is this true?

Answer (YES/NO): NO